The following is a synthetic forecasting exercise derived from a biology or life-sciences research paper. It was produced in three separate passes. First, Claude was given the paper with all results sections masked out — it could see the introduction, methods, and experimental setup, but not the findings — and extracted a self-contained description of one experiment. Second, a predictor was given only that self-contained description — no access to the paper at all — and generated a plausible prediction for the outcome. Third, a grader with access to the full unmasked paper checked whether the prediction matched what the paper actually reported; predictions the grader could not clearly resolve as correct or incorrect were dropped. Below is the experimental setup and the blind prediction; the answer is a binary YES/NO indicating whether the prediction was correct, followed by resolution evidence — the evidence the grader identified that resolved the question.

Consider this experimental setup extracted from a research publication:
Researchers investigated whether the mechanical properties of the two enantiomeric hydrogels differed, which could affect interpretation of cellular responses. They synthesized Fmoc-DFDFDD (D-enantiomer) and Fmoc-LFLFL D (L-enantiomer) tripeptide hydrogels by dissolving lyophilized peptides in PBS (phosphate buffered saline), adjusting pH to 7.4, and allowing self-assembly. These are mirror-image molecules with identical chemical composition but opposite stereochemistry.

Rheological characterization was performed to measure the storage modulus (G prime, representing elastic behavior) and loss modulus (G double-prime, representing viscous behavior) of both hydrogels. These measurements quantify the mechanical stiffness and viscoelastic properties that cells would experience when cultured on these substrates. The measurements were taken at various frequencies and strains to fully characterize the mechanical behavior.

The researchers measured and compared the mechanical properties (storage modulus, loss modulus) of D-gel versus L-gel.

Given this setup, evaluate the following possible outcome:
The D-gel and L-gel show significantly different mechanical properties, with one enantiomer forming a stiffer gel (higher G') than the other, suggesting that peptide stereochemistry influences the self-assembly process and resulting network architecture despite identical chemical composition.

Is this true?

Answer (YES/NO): NO